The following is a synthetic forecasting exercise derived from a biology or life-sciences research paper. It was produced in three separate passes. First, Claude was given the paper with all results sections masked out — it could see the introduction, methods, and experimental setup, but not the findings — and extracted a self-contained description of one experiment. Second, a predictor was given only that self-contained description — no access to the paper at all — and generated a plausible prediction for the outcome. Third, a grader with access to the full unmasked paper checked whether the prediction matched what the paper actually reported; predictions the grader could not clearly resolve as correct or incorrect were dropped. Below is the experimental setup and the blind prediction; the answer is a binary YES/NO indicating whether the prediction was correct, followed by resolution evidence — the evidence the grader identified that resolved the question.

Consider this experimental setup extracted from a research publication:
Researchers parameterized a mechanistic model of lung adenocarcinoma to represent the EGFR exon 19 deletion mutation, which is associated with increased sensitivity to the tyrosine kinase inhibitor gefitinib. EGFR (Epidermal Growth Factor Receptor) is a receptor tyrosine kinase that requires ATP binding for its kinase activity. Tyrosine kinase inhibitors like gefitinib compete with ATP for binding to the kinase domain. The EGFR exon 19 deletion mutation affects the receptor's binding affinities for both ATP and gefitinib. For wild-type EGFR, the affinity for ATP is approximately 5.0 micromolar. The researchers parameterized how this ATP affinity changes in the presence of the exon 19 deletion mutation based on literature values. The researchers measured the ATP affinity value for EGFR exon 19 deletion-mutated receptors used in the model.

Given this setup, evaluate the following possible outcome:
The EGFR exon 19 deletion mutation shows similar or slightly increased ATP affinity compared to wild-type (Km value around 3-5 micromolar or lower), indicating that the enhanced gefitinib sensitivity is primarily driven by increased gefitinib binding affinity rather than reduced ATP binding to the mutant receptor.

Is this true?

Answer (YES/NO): NO